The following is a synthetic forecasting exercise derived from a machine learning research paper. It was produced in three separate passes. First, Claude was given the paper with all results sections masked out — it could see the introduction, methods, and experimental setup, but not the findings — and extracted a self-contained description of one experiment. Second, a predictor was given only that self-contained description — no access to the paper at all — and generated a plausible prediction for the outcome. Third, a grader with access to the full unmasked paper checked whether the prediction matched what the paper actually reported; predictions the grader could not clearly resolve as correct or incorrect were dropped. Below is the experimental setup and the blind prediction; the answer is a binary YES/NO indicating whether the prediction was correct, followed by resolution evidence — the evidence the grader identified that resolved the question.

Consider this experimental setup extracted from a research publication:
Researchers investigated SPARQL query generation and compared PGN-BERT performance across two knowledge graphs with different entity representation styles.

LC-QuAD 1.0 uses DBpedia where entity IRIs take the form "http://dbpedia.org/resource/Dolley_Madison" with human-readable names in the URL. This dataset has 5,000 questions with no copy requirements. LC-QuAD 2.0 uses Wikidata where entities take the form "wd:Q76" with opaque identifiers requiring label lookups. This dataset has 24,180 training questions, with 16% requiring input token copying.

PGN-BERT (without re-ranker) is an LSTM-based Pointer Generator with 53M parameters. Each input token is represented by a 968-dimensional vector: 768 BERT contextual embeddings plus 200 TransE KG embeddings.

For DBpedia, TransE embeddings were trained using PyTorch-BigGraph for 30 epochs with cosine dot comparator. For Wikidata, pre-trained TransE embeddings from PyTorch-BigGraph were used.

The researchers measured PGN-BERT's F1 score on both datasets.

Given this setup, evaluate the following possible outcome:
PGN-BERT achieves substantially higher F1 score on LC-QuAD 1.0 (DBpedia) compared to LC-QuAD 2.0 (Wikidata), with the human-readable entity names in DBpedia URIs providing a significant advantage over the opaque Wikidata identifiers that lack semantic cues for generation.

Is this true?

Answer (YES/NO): NO